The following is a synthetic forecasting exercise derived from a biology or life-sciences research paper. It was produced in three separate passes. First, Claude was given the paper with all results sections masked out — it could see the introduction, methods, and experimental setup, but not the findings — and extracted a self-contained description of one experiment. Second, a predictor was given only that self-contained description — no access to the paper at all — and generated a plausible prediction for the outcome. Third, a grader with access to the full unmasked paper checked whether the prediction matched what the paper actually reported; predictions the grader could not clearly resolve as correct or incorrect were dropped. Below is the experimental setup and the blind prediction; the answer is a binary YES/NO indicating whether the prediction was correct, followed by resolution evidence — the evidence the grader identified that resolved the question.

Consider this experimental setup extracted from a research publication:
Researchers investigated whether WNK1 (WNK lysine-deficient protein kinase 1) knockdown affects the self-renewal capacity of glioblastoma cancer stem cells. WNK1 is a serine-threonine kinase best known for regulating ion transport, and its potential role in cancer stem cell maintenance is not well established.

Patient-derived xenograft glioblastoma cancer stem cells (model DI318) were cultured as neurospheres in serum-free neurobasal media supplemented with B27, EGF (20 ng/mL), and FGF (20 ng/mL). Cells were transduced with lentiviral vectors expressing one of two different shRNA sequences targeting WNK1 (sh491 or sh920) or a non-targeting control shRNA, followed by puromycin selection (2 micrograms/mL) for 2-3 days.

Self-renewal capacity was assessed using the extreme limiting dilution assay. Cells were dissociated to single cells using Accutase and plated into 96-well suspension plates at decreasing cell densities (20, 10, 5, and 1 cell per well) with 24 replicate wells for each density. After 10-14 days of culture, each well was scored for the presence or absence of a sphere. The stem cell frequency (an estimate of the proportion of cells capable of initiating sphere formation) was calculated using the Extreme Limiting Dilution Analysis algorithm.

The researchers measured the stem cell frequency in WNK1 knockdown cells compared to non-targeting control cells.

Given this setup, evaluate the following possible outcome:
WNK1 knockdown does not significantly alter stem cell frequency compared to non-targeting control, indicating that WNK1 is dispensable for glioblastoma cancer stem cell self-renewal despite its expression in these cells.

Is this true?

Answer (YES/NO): NO